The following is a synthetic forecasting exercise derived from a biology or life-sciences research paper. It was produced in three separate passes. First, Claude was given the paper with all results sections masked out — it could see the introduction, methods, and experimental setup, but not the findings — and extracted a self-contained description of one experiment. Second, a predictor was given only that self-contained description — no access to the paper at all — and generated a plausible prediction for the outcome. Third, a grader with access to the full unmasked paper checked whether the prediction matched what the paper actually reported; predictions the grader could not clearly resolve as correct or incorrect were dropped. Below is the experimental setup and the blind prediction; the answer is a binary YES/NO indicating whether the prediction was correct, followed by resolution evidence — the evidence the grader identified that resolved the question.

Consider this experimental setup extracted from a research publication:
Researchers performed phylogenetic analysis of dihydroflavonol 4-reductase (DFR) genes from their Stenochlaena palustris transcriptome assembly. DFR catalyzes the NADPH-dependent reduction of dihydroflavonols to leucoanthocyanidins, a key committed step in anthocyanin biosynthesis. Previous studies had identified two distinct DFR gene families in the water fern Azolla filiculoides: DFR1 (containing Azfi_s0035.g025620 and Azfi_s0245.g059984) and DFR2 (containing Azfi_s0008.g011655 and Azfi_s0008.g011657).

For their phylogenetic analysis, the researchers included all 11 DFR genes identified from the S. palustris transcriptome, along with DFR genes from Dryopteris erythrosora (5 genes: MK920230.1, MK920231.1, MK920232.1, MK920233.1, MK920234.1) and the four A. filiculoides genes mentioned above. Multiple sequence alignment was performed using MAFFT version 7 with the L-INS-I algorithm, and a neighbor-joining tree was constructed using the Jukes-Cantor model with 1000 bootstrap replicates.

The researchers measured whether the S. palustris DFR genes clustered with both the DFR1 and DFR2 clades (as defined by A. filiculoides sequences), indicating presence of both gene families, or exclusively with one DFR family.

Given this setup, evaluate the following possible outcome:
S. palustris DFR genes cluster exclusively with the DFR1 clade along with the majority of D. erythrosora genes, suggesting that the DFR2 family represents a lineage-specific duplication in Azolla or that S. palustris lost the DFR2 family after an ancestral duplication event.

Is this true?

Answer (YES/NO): NO